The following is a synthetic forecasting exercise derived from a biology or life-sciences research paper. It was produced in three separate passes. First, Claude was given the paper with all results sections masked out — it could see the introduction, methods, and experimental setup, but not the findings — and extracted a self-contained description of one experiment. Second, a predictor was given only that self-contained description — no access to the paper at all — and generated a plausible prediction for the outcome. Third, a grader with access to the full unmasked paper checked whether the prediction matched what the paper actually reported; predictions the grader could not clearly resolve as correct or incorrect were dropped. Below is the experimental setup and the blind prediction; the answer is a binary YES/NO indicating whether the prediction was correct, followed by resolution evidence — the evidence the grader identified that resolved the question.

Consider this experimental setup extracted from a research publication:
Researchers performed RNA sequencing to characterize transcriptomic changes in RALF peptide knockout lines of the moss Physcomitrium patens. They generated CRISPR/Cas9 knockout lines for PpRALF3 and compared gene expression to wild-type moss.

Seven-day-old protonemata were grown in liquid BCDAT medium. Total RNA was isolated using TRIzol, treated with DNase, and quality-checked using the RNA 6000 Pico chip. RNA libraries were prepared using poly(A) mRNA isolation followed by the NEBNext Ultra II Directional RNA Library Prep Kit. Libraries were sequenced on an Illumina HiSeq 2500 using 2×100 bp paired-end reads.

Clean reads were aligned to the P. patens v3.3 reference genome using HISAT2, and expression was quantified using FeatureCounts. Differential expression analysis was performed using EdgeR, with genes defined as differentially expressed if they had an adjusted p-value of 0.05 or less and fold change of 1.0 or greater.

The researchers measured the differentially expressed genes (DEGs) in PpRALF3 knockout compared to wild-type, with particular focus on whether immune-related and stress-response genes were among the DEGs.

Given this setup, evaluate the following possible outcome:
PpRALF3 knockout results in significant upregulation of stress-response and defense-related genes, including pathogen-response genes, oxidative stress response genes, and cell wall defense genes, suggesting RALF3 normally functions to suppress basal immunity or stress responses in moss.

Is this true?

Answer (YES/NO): NO